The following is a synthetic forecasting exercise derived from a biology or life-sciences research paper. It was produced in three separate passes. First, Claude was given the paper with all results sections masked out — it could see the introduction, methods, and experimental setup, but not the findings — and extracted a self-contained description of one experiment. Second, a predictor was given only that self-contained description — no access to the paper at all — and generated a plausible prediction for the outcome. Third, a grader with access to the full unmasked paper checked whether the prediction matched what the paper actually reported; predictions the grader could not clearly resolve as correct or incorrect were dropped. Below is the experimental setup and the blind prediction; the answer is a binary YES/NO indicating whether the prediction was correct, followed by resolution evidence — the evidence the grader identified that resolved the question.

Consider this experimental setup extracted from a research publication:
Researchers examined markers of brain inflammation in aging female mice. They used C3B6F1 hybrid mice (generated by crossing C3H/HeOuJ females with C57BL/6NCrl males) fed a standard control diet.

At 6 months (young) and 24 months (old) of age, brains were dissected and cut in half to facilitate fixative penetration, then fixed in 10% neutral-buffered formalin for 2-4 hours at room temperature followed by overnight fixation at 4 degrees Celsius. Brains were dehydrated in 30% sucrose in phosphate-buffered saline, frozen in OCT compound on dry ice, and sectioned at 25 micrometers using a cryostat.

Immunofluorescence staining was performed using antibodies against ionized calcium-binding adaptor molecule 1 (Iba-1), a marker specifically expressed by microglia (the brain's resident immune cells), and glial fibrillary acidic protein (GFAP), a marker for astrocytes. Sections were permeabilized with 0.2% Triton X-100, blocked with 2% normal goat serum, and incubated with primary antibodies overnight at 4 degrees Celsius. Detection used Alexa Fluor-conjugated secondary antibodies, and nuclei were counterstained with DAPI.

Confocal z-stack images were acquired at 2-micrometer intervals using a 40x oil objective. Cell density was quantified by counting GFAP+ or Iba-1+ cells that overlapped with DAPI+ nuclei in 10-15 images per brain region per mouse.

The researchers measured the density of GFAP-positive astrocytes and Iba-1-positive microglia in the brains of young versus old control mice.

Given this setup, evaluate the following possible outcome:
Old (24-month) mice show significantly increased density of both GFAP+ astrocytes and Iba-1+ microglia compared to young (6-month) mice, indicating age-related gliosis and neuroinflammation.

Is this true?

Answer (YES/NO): YES